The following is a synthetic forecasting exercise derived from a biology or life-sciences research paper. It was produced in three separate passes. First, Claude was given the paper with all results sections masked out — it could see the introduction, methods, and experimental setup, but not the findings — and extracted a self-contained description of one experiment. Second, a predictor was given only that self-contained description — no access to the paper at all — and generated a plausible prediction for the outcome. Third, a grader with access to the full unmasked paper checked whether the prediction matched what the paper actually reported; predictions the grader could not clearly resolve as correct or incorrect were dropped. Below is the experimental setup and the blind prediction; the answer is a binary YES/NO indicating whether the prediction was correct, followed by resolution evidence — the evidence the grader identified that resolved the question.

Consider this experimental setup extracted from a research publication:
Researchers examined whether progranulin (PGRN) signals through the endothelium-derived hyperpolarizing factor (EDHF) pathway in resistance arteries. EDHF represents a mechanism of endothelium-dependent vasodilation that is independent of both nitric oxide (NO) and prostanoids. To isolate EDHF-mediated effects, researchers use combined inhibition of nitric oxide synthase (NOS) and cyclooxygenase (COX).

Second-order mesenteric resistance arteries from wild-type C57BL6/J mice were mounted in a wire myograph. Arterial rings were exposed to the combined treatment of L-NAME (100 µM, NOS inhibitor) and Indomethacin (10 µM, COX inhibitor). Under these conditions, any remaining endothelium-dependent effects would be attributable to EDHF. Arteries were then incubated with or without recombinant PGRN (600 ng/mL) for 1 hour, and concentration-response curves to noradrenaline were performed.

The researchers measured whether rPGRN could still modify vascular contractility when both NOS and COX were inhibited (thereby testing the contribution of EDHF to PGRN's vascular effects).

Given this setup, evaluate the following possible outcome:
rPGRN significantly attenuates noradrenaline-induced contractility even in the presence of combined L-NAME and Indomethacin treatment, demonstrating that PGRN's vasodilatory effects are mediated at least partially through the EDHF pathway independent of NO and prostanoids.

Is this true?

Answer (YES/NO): NO